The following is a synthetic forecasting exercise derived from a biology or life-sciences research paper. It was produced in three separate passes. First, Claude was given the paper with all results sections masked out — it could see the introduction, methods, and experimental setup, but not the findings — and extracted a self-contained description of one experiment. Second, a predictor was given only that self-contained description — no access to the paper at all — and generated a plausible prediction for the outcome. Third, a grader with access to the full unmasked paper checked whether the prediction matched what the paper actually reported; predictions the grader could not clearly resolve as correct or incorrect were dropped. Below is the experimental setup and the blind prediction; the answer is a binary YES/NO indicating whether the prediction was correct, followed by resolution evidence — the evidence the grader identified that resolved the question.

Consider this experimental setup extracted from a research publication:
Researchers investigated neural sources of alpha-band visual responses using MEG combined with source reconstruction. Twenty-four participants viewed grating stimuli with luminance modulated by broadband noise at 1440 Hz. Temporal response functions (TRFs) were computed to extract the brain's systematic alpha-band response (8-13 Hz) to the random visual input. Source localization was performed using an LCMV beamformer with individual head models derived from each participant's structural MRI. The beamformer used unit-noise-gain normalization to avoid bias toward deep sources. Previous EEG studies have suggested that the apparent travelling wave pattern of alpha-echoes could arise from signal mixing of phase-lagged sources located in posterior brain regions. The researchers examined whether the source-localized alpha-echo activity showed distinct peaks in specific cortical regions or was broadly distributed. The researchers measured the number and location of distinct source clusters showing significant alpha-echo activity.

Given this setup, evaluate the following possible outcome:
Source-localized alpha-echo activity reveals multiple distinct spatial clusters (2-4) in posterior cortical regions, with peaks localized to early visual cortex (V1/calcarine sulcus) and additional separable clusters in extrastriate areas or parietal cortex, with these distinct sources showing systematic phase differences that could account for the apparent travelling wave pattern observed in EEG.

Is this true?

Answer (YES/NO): YES